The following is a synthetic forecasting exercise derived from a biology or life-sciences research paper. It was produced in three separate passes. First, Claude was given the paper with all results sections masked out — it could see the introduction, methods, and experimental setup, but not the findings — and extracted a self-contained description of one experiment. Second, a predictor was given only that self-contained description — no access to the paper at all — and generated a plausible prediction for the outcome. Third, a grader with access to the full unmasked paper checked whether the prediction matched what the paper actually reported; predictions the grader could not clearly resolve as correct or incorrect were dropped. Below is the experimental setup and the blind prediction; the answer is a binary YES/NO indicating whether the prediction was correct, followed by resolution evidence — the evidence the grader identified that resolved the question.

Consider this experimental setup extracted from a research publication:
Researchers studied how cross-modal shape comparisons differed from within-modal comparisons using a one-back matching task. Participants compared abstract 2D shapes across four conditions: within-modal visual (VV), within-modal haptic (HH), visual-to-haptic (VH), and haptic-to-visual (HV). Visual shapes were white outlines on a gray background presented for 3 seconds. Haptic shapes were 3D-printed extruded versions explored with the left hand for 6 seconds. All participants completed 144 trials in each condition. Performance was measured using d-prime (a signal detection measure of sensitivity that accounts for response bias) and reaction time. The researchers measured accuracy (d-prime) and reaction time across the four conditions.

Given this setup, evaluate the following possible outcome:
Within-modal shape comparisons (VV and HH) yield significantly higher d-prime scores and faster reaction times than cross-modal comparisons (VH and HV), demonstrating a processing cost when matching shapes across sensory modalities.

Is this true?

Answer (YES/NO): YES